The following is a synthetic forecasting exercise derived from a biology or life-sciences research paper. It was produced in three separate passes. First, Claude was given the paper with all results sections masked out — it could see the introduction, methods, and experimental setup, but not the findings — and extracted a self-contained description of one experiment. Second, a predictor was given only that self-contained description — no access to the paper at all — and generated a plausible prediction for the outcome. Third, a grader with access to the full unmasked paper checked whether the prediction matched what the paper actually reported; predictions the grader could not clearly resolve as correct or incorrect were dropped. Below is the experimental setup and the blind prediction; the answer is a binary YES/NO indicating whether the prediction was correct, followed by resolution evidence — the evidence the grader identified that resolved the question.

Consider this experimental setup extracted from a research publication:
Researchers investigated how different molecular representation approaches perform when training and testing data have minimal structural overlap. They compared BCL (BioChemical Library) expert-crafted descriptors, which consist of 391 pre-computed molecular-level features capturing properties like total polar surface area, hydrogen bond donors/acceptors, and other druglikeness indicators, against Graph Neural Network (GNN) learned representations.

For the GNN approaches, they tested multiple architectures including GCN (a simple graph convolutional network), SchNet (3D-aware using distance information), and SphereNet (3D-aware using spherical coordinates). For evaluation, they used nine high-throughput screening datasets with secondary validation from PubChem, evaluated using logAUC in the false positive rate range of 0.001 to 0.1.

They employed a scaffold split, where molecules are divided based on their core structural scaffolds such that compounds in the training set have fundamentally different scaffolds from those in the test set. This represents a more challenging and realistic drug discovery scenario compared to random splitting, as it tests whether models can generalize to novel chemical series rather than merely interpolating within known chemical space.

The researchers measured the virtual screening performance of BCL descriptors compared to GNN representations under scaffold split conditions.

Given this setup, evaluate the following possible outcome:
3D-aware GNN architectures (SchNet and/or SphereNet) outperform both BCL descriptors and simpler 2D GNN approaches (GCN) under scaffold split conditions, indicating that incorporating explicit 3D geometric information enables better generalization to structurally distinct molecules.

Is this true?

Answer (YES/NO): NO